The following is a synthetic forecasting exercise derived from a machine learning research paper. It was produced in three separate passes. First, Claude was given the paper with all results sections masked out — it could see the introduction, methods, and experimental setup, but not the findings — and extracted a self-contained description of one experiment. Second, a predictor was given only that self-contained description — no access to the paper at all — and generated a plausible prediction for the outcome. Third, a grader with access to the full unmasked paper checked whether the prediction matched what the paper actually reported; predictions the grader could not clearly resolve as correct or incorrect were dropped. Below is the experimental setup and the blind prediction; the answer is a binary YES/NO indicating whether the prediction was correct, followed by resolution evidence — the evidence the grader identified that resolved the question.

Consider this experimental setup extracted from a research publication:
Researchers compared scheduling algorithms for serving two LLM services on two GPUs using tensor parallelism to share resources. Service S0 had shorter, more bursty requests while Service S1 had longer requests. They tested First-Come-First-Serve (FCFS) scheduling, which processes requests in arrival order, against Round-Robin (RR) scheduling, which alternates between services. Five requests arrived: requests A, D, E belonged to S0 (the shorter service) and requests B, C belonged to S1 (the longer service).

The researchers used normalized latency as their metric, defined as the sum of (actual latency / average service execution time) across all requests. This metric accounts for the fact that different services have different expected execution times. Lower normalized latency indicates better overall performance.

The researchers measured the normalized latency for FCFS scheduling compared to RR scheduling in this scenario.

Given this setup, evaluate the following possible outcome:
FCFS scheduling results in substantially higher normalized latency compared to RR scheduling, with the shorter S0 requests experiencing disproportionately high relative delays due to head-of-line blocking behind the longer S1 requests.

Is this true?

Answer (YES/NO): YES